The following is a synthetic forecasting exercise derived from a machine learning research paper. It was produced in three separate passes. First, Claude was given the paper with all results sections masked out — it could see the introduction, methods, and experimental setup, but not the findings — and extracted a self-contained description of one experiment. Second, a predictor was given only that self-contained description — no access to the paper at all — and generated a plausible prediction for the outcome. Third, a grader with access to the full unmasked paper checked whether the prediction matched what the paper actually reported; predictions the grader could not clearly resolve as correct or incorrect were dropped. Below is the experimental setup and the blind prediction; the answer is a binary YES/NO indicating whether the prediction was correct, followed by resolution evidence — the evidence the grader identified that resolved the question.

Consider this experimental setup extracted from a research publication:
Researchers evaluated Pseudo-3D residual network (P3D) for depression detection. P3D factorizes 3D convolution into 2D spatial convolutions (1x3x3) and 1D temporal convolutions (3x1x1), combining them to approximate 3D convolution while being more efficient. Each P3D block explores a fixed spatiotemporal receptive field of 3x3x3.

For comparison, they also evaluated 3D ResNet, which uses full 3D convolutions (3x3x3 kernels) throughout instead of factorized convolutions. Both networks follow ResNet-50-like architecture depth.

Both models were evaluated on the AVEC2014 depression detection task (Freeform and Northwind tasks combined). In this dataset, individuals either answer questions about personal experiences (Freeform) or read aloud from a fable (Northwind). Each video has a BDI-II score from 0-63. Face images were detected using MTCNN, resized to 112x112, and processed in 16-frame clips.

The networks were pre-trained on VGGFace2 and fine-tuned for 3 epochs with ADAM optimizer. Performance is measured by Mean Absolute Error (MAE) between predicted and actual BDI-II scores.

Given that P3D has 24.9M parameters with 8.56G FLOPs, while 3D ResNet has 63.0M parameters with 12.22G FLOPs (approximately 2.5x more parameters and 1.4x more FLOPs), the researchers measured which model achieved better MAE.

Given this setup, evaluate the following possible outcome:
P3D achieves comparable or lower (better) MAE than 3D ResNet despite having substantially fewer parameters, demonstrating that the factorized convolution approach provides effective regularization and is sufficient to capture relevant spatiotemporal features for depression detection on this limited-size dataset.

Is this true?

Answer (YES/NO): YES